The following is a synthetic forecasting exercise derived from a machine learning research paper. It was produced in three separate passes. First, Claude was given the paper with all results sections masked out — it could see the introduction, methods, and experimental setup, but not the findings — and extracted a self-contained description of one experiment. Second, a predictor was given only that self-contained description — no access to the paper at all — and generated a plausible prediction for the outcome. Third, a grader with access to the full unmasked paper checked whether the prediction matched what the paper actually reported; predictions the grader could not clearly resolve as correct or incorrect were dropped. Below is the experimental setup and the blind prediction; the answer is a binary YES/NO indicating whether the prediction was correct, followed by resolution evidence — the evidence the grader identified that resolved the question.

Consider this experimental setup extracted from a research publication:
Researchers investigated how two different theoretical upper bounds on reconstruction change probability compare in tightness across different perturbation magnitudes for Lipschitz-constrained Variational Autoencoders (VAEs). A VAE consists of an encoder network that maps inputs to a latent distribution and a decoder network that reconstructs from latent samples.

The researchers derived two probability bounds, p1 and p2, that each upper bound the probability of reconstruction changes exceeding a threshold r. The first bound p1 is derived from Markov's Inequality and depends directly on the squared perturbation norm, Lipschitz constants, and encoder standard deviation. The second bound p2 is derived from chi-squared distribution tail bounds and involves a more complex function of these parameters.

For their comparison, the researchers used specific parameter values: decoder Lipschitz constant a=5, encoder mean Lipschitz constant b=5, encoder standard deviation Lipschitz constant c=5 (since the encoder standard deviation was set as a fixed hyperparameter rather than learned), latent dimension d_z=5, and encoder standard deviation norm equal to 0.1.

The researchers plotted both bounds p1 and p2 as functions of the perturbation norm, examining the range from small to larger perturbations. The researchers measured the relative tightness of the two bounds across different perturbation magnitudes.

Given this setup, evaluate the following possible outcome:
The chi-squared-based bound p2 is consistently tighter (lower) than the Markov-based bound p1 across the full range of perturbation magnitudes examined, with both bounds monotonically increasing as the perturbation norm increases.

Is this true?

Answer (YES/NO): NO